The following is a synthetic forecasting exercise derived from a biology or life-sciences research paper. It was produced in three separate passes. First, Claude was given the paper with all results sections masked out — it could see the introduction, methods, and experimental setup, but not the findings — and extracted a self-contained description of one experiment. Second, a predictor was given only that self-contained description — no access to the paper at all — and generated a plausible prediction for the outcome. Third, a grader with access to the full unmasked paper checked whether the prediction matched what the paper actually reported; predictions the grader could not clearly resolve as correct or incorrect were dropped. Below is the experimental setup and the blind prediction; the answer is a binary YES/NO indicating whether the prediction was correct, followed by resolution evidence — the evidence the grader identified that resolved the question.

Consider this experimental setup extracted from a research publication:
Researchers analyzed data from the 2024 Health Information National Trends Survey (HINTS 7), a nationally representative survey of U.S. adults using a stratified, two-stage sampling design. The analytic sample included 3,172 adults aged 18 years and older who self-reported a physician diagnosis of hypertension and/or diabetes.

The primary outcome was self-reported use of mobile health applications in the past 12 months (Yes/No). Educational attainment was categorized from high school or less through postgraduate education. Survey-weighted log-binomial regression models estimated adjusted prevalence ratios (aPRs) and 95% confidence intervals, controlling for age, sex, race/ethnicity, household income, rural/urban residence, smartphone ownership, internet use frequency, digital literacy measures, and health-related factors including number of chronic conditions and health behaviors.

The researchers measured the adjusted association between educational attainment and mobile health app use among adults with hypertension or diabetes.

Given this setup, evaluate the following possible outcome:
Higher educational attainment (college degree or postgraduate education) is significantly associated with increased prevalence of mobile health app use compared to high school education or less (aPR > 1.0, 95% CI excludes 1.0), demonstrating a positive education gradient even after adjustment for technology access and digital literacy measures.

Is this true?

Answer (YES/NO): YES